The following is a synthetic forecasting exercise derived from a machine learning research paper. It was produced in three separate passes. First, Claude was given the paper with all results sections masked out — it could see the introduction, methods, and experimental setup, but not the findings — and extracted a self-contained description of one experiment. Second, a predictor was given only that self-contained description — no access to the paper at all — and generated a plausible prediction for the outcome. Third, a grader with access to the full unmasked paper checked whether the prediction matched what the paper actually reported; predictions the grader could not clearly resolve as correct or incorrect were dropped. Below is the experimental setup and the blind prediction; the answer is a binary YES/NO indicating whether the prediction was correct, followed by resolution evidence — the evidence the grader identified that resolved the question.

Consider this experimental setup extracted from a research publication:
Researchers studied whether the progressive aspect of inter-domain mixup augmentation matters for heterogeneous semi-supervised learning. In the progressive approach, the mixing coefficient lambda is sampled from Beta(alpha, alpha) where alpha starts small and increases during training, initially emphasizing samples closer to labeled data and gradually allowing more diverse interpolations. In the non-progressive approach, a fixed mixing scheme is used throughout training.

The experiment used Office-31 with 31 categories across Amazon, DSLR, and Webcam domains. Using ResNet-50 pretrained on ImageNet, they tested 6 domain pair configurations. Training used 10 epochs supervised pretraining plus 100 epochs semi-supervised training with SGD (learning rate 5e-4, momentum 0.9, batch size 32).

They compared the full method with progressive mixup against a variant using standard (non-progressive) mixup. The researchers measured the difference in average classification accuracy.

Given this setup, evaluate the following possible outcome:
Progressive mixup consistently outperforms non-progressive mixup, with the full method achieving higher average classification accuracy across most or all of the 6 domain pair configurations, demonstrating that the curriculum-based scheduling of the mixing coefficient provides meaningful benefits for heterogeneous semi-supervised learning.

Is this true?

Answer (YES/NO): YES